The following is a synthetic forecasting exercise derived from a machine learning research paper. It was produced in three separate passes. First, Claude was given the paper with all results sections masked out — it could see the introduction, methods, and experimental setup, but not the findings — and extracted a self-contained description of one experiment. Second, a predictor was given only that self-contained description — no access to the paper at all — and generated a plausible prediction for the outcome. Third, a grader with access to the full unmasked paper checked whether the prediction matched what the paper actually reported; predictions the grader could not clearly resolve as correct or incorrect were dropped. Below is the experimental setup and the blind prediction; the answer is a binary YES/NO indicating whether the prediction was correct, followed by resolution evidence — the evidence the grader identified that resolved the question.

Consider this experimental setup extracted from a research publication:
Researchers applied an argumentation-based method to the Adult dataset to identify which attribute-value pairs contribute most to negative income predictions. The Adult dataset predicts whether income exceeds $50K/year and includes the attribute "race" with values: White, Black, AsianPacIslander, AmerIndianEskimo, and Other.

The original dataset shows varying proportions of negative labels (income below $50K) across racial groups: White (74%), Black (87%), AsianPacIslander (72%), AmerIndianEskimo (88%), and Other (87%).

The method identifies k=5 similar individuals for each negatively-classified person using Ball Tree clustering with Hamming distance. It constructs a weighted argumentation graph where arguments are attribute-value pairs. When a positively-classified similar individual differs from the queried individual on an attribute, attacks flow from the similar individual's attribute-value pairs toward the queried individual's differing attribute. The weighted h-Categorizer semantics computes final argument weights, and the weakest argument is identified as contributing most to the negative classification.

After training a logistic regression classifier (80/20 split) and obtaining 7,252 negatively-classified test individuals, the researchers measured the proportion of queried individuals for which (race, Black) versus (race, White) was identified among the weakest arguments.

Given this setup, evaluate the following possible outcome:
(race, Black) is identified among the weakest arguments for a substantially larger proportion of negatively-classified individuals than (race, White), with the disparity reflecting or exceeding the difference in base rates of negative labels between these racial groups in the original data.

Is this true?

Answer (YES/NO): YES